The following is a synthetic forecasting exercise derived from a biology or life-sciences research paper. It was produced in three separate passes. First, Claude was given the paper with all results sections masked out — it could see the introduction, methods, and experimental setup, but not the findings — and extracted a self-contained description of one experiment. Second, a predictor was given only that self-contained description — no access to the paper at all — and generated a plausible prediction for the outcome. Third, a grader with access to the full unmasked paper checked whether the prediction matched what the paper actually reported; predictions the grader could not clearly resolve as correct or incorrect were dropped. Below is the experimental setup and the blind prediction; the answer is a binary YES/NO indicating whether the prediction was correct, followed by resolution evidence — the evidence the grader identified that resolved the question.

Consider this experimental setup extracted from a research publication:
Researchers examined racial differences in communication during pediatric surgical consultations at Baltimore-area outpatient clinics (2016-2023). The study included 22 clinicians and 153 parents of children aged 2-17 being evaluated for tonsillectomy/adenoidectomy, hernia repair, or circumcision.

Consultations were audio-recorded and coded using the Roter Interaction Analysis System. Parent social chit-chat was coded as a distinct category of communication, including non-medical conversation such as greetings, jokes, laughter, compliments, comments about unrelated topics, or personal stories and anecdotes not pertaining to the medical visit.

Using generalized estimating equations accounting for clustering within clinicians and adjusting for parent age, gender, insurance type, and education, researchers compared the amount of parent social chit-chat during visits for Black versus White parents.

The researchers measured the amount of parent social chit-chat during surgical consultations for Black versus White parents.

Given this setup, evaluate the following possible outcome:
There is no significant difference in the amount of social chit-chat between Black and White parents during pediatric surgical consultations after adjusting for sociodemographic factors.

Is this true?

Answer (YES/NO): YES